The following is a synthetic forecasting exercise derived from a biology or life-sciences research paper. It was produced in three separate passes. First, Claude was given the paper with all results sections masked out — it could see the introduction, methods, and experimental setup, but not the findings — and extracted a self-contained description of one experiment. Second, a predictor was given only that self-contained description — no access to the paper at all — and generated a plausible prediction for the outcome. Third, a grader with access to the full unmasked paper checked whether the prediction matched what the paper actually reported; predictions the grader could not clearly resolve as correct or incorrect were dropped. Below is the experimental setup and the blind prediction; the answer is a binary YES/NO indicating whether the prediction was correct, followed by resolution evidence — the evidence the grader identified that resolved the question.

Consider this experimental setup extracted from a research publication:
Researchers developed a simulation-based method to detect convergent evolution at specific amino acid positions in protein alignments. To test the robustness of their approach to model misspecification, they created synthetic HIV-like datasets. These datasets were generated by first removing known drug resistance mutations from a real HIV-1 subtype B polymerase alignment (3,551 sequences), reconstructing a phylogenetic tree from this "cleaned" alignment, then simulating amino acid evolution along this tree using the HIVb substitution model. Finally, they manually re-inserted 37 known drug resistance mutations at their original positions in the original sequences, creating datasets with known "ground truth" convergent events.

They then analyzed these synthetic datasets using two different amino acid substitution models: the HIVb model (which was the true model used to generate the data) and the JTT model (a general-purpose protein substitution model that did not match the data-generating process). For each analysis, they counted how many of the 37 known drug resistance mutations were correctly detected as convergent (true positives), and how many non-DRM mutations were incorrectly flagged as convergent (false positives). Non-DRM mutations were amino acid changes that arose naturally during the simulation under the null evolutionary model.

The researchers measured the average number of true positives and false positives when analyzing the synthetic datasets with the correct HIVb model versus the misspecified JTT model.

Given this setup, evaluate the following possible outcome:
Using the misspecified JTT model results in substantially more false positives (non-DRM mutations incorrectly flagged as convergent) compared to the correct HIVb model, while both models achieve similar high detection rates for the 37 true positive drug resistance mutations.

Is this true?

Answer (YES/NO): YES